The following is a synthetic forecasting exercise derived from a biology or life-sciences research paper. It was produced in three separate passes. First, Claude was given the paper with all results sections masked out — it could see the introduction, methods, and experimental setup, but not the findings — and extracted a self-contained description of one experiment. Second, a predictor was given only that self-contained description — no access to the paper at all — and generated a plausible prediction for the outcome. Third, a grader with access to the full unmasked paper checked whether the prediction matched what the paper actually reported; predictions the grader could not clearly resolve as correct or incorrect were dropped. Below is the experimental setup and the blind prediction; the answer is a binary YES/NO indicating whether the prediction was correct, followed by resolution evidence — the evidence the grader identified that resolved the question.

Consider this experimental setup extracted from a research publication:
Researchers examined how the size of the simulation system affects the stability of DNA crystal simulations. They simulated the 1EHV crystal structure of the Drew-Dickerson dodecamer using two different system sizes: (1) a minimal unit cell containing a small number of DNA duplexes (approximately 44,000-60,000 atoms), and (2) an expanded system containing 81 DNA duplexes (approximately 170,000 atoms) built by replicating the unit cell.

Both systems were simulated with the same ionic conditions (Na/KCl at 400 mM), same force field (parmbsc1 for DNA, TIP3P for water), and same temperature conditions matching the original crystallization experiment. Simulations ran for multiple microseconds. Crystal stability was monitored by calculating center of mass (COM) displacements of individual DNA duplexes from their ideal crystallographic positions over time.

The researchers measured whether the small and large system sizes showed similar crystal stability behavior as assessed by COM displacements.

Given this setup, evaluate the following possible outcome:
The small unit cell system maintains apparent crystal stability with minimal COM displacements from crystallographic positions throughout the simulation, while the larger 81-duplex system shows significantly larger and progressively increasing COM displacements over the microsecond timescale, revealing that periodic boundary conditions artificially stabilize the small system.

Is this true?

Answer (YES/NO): NO